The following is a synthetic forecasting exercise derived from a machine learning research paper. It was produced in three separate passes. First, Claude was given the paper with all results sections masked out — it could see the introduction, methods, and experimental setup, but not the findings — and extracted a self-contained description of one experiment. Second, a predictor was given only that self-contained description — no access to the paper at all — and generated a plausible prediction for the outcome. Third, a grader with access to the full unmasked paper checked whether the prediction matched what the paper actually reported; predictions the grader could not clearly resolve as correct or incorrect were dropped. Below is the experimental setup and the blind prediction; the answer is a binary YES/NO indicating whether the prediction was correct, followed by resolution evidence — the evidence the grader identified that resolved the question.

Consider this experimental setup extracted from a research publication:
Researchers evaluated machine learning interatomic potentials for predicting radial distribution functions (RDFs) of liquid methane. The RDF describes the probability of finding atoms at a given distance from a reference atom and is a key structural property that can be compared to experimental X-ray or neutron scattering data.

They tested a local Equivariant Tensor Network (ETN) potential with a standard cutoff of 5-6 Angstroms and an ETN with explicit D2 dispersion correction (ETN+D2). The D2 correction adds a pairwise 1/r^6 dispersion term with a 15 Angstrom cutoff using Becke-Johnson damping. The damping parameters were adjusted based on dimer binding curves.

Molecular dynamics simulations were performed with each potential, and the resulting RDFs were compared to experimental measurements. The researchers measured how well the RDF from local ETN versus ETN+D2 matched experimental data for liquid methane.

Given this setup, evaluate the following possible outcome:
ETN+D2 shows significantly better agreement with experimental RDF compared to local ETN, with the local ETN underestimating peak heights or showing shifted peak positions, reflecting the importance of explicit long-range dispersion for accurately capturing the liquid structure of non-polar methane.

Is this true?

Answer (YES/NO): NO